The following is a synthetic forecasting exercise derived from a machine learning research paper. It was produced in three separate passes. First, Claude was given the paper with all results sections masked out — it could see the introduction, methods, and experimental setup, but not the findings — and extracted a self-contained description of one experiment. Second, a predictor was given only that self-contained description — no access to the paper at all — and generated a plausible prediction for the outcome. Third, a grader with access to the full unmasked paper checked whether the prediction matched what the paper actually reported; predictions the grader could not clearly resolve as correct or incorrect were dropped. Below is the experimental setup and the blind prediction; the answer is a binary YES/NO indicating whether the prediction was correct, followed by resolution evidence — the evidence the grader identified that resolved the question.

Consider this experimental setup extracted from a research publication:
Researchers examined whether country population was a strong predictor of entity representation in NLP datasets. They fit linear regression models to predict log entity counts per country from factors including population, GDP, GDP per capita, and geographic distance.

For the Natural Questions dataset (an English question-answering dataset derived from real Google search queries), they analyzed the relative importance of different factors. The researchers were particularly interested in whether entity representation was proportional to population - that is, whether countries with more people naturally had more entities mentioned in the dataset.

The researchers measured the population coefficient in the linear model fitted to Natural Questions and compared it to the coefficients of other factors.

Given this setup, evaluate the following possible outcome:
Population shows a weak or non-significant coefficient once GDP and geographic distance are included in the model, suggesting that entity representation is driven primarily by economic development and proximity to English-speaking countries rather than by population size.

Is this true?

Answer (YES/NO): NO